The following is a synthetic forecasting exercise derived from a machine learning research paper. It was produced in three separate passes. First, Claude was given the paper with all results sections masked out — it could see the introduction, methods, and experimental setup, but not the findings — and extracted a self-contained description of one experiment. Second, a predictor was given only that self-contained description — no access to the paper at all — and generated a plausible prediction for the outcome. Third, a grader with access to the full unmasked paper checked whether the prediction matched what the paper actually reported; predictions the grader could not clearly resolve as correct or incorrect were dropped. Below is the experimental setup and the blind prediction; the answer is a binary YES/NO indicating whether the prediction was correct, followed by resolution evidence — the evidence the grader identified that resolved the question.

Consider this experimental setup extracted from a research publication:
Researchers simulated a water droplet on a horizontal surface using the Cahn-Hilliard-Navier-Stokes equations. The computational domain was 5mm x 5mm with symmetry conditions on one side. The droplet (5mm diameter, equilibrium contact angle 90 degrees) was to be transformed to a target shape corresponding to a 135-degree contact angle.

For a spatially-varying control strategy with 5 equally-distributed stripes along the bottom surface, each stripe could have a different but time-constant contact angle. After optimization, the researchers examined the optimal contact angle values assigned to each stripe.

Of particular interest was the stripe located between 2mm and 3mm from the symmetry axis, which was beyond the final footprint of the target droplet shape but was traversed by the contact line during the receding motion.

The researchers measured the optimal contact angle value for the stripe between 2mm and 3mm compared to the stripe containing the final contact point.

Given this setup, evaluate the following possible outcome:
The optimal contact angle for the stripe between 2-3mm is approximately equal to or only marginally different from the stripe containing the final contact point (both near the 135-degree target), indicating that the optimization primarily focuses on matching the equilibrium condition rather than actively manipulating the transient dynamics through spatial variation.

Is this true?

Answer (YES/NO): NO